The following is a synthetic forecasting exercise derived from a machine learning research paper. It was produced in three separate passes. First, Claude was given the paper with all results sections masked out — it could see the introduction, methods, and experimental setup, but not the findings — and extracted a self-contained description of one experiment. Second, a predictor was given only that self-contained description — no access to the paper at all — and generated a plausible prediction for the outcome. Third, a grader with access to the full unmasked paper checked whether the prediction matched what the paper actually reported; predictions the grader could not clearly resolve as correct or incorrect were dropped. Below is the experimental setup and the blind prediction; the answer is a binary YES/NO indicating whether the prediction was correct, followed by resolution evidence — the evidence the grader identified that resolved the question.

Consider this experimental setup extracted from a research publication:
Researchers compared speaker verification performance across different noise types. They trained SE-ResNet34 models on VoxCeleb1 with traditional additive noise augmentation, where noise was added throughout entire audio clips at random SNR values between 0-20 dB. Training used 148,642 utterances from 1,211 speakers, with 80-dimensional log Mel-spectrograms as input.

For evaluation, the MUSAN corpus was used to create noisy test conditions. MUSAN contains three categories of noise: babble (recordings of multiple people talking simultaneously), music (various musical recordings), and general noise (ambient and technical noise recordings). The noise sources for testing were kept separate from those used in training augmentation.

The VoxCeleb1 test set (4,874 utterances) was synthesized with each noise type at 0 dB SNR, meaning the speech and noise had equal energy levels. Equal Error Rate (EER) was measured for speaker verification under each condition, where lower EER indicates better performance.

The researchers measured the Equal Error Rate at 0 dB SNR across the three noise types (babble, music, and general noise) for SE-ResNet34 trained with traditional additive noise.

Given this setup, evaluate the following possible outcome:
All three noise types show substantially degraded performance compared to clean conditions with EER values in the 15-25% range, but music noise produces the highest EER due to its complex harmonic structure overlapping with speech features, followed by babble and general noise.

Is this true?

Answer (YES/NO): NO